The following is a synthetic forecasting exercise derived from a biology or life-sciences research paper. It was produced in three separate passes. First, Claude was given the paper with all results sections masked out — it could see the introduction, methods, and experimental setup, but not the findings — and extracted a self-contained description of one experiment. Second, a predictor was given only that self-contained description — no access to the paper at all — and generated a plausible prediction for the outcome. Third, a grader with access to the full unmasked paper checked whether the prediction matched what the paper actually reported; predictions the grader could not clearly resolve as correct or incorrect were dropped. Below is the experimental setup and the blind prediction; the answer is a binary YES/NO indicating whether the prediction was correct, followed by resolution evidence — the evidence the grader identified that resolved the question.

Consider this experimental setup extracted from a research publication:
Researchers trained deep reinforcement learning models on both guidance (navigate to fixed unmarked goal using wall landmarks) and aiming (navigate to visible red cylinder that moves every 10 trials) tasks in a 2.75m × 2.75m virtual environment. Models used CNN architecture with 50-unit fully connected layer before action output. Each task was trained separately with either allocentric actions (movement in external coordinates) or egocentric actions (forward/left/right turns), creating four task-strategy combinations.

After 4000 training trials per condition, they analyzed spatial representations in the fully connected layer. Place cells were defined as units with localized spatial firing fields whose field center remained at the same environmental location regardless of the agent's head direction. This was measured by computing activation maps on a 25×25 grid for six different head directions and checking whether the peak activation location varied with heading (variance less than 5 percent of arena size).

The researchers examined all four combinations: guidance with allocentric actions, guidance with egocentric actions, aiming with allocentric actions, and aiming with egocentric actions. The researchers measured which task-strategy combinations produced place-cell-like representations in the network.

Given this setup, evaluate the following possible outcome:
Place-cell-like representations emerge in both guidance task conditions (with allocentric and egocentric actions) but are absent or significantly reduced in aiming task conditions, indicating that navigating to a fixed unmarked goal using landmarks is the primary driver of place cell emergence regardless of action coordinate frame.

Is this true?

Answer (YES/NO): NO